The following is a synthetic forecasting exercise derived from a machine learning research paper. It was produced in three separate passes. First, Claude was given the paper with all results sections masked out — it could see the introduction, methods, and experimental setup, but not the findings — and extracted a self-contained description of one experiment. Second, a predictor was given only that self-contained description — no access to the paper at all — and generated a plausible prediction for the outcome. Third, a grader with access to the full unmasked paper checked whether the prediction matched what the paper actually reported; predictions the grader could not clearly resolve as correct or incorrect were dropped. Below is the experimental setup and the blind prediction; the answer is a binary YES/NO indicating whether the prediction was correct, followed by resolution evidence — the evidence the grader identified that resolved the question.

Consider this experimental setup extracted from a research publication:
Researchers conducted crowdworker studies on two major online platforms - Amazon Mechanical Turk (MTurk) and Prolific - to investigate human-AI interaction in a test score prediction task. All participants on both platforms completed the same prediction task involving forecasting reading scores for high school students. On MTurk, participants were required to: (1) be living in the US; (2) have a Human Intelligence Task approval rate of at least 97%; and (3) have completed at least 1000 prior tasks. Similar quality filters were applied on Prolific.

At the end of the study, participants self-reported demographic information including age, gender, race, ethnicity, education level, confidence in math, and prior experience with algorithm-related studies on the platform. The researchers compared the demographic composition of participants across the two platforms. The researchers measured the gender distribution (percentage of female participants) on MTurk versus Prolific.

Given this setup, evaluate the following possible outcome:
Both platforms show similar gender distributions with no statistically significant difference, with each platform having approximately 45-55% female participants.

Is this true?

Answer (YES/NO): NO